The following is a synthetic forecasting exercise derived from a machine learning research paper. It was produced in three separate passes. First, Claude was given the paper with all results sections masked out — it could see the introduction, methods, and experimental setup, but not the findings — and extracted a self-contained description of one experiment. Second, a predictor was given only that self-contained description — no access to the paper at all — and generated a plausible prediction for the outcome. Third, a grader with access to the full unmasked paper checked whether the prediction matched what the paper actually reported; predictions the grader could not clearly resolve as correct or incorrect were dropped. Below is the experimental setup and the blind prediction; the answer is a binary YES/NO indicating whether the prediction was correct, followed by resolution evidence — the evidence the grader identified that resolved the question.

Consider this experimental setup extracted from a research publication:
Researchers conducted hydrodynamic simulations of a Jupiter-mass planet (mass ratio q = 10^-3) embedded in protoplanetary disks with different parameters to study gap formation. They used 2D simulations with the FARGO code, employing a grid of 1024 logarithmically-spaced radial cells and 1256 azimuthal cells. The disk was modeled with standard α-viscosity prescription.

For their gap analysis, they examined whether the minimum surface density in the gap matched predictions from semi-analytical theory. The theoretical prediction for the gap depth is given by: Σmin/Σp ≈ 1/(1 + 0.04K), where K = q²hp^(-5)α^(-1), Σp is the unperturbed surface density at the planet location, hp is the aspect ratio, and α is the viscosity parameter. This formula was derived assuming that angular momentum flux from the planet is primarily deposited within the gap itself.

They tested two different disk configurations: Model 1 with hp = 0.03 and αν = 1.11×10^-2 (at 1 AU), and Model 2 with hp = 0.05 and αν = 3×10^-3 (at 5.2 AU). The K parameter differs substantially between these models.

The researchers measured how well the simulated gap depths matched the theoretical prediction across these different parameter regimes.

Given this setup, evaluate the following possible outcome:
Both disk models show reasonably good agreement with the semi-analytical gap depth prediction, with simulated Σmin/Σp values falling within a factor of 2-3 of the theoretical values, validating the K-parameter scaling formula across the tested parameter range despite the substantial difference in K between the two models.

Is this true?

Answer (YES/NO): NO